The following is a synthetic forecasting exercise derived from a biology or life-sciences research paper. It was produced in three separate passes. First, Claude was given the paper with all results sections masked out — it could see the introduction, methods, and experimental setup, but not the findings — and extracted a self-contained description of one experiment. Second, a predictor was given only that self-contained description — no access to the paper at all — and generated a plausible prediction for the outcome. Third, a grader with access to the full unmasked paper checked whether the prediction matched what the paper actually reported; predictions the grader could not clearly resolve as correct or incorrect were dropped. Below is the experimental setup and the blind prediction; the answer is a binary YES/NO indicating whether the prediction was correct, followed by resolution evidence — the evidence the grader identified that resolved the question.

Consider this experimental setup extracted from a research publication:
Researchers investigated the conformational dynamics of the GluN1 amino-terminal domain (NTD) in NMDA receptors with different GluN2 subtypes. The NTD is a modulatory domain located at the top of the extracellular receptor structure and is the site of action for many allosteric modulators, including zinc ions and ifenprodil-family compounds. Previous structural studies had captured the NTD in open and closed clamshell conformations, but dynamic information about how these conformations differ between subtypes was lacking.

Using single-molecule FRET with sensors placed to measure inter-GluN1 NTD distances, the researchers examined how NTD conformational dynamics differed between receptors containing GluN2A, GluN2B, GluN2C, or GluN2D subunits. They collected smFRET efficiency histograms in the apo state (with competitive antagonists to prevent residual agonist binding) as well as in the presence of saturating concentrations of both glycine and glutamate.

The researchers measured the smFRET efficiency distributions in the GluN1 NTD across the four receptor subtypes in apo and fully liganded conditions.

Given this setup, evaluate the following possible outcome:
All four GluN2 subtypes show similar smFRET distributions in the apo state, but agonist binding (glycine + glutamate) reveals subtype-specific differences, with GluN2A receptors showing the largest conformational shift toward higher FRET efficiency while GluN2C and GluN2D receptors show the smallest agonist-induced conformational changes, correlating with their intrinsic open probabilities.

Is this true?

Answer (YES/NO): NO